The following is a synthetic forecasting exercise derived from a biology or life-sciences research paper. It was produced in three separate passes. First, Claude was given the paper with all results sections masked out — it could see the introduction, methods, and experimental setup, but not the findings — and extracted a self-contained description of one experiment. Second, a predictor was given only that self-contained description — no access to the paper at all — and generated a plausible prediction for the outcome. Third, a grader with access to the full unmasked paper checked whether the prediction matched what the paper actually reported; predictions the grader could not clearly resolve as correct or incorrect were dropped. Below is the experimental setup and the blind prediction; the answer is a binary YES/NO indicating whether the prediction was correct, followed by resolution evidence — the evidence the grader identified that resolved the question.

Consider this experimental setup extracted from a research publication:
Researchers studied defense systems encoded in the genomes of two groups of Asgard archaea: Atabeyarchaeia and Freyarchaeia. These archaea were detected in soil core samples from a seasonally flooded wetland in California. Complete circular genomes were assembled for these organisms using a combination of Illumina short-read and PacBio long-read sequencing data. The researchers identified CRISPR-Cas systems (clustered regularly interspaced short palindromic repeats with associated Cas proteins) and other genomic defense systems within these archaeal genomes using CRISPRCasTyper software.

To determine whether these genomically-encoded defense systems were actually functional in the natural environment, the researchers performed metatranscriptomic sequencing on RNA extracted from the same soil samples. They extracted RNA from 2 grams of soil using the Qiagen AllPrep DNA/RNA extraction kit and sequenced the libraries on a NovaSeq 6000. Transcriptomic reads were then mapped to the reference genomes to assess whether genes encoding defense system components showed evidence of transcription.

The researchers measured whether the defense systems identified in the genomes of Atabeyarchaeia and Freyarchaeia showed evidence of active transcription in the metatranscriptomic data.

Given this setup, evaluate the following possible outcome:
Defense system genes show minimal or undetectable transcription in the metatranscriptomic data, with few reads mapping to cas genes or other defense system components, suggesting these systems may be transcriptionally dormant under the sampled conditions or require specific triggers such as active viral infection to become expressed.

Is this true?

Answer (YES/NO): NO